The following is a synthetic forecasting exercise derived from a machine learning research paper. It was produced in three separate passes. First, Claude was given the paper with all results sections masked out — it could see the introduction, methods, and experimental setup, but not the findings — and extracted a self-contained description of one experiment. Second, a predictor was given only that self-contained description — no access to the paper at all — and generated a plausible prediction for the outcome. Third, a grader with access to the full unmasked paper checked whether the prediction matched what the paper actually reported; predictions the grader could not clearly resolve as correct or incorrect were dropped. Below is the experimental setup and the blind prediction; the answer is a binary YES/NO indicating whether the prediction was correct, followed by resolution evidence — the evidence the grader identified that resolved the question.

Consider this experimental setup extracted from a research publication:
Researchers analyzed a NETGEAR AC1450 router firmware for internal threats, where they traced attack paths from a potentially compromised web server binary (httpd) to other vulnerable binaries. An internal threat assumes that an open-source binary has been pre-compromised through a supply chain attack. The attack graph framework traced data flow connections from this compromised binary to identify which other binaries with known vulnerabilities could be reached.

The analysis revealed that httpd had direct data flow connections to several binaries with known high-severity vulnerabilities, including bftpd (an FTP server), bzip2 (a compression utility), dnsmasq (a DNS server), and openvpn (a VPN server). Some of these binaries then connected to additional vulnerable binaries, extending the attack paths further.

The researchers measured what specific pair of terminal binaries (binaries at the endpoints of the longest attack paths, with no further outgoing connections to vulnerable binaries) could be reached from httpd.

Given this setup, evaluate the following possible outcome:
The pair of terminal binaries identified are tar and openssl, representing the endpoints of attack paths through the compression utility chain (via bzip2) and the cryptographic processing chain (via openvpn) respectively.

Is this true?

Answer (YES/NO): NO